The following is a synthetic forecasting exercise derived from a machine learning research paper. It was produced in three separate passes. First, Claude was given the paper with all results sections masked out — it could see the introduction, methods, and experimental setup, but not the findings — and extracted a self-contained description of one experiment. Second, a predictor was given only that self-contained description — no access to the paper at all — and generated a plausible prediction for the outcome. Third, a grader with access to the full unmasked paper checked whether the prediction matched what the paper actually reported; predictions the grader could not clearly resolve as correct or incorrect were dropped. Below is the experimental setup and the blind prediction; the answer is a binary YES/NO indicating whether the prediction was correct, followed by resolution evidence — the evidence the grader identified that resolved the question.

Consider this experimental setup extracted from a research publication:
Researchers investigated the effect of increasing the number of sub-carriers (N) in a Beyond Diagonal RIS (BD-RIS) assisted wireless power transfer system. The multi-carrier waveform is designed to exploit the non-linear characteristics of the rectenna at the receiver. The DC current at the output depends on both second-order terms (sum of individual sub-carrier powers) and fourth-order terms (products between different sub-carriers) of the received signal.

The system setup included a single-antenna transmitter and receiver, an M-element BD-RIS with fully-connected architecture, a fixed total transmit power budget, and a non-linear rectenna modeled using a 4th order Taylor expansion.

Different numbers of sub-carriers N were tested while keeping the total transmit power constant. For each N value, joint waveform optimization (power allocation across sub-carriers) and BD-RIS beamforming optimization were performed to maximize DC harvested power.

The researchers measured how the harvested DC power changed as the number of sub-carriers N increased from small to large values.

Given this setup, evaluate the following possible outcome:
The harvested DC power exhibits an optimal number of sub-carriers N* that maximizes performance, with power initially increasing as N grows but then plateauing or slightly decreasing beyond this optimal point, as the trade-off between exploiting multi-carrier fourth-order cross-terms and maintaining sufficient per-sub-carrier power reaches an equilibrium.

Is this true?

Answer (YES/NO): NO